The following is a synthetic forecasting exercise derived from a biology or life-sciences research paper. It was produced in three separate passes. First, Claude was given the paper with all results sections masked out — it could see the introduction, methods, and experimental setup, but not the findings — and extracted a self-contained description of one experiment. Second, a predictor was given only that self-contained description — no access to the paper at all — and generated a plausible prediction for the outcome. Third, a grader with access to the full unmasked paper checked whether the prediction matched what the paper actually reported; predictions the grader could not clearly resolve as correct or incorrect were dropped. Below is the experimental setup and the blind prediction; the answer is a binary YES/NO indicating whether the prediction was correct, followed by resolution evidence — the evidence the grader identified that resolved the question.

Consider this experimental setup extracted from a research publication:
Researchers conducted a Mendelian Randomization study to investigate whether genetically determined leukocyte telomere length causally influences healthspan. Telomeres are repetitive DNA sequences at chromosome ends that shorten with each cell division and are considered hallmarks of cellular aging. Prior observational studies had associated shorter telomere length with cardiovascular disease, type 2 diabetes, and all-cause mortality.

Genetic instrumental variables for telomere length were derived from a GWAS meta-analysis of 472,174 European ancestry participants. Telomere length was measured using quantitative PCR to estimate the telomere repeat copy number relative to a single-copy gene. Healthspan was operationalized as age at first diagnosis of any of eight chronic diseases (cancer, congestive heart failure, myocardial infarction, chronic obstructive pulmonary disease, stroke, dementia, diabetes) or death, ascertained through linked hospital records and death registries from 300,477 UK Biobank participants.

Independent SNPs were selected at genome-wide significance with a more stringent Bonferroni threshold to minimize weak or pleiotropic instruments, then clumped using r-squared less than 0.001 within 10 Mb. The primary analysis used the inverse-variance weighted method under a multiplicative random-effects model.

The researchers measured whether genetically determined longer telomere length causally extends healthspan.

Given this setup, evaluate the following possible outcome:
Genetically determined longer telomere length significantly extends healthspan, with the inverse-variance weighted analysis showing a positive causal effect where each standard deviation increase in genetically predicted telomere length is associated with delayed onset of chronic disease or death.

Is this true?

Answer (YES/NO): YES